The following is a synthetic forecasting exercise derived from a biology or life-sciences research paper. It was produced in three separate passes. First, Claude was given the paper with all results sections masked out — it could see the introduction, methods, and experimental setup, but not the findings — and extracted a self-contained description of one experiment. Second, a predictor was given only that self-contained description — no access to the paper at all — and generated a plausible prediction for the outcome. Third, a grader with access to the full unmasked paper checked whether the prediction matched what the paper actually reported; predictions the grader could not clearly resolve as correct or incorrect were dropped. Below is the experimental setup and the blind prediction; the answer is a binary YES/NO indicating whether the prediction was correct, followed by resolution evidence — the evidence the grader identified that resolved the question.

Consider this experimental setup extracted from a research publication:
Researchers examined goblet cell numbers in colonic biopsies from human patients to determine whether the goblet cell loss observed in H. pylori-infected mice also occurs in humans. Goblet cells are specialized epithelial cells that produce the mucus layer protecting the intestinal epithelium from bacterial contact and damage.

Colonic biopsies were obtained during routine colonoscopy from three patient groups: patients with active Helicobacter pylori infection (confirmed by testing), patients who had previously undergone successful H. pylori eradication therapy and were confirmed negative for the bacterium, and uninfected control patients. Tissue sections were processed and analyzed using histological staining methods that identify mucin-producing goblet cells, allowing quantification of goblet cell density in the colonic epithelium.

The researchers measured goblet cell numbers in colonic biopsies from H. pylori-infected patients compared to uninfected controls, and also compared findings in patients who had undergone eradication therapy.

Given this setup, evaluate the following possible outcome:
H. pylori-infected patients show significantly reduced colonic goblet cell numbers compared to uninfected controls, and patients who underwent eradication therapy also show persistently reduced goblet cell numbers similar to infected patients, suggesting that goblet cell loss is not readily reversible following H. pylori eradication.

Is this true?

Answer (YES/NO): NO